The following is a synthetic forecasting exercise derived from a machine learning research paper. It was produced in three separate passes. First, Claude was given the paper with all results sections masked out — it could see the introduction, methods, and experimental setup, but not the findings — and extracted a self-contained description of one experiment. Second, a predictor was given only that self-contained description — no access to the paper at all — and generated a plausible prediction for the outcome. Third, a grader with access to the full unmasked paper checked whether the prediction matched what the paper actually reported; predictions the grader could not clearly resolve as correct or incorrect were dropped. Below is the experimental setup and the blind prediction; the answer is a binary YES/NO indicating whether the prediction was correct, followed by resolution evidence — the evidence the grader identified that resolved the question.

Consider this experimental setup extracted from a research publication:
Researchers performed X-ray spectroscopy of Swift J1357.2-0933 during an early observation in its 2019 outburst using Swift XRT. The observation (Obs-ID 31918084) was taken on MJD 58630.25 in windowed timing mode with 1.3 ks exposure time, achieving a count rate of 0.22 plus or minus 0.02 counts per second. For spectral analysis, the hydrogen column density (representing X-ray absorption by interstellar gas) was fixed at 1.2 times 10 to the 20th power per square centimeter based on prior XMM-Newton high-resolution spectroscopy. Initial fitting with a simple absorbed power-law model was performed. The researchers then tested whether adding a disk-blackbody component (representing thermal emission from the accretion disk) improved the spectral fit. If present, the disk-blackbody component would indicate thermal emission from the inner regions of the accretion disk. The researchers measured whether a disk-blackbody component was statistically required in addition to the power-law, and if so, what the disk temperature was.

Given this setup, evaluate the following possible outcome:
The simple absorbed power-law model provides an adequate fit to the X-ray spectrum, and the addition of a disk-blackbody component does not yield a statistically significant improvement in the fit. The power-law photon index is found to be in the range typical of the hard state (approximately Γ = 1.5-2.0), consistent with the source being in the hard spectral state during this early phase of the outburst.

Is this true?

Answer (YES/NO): NO